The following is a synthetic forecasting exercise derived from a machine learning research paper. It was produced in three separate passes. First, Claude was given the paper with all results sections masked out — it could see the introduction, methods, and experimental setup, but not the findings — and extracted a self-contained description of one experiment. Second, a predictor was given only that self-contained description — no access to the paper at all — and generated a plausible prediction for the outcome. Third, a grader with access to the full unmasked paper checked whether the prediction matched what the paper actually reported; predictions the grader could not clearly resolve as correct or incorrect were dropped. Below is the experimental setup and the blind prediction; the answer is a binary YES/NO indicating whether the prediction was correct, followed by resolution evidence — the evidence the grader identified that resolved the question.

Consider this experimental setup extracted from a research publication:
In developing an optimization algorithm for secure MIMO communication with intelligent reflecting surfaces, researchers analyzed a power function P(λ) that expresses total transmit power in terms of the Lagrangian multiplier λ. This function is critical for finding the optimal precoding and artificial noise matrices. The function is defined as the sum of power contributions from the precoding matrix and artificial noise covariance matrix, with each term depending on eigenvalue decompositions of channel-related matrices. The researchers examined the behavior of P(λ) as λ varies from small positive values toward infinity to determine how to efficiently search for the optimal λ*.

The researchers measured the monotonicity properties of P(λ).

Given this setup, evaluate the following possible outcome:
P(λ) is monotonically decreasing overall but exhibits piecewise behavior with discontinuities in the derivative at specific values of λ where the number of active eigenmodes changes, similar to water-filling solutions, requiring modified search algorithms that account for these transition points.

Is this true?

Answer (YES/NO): NO